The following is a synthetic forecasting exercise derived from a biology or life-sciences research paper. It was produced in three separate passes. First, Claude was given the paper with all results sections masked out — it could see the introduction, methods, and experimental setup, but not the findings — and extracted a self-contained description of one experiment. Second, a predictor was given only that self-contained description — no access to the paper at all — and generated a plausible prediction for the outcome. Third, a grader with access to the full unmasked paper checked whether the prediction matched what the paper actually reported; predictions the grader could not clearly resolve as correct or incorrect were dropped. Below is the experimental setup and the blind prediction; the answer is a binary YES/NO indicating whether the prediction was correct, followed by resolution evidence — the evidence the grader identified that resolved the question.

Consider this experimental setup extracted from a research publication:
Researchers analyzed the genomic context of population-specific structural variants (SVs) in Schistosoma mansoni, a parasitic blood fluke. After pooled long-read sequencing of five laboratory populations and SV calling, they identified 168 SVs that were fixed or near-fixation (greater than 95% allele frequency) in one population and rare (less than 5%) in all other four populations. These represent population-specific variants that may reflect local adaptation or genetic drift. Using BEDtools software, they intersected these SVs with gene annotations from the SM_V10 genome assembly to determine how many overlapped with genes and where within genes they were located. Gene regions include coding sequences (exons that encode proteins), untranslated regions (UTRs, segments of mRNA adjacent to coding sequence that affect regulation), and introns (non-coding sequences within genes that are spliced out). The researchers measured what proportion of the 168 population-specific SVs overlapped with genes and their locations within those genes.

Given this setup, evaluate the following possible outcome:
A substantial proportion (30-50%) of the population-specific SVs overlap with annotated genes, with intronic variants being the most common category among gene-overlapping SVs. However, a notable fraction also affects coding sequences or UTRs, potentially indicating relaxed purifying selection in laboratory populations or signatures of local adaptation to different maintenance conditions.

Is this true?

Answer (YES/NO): NO